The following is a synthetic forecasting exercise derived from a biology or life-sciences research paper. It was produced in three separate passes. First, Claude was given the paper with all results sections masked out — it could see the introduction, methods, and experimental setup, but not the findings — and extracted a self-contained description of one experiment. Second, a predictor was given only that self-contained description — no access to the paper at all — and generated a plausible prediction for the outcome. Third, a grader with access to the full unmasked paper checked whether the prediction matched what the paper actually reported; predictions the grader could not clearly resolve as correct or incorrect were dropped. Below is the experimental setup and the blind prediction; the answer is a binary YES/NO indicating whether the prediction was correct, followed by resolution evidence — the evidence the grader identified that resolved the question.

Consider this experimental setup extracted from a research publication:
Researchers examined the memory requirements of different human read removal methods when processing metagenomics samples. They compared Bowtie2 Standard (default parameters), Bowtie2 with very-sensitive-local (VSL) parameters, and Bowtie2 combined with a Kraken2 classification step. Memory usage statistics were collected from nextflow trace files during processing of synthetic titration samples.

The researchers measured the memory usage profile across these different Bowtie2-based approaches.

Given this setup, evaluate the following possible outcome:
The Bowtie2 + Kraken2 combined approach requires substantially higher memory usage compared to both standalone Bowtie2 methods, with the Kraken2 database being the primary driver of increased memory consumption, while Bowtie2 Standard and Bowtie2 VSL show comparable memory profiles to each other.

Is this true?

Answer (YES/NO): YES